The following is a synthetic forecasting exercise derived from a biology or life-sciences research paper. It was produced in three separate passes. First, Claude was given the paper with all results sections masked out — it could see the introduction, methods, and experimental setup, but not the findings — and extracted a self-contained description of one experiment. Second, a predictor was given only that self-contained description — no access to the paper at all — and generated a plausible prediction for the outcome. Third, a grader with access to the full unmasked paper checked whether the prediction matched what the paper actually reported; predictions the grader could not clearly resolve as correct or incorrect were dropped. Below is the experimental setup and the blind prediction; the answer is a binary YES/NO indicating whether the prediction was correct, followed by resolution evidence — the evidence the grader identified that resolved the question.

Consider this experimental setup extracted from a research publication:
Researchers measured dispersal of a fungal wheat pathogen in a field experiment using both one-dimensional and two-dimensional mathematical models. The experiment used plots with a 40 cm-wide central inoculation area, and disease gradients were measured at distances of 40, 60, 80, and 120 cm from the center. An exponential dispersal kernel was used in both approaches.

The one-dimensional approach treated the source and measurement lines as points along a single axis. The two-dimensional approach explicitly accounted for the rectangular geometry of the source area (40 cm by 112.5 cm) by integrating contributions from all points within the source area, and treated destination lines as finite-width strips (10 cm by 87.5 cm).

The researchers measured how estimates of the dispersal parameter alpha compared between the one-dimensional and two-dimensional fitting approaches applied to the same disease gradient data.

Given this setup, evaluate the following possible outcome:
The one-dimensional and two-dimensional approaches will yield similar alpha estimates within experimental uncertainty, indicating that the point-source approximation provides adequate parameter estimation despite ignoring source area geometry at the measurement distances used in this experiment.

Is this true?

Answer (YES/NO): NO